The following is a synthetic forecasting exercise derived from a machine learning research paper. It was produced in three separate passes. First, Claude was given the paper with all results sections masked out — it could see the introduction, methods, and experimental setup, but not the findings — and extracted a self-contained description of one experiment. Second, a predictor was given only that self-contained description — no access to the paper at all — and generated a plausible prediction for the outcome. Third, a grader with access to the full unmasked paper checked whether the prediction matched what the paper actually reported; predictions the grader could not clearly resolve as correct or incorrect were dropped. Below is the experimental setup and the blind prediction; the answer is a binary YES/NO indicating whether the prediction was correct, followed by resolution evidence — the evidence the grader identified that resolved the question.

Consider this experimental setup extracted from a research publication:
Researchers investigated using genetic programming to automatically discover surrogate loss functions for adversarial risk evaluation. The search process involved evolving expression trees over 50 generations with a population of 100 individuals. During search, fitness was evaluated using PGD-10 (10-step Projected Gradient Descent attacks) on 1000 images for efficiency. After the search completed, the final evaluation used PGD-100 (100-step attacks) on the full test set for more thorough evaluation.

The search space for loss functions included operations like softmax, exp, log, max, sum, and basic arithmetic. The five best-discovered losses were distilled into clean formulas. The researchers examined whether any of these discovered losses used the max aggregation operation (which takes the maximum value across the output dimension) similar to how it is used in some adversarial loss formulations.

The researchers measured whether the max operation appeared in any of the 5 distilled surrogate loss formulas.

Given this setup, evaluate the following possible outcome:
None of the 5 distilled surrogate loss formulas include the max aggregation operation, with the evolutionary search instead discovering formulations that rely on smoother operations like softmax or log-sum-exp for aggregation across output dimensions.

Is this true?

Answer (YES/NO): NO